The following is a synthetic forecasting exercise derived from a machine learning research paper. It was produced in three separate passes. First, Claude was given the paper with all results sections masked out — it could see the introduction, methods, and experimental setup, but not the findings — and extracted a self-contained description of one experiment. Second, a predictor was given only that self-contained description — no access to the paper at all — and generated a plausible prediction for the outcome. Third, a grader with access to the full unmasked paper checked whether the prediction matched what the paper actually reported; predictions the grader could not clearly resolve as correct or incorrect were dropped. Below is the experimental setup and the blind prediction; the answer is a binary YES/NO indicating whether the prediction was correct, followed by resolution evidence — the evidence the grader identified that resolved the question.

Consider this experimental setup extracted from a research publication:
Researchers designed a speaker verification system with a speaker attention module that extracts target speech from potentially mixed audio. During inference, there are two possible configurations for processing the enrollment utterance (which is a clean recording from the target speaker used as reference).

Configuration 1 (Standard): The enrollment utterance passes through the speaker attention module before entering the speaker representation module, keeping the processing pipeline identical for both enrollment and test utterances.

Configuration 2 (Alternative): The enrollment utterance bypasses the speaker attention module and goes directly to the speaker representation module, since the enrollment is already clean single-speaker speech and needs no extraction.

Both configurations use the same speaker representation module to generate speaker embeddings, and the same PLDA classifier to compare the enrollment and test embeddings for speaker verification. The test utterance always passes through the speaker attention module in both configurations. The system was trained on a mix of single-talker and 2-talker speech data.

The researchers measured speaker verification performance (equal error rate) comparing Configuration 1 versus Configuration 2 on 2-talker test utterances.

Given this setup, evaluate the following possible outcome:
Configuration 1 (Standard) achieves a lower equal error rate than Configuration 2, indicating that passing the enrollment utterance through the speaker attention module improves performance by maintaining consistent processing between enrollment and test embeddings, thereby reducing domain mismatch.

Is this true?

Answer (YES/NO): NO